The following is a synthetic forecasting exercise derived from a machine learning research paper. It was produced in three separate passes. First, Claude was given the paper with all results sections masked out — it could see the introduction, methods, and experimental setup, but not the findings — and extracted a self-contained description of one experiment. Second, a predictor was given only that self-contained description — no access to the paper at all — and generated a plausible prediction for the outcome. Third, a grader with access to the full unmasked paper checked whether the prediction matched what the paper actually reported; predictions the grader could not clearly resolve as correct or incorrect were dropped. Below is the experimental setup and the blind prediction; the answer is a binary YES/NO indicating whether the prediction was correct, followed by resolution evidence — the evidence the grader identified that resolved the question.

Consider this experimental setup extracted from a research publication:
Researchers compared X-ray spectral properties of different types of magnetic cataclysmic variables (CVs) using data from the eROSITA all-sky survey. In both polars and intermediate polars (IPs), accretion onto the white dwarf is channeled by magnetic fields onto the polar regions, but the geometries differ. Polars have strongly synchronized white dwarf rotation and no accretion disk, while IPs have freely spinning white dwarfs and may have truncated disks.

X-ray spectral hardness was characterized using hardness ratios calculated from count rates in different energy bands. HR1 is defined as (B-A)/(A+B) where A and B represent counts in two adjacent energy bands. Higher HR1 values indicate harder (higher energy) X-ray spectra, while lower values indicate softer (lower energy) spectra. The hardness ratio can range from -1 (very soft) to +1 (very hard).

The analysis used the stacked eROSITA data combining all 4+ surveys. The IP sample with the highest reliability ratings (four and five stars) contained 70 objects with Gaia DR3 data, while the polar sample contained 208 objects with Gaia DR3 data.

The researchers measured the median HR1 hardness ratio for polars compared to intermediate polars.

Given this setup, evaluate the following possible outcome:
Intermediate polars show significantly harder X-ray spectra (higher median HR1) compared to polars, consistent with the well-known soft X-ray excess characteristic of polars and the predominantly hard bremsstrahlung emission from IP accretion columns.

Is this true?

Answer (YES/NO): YES